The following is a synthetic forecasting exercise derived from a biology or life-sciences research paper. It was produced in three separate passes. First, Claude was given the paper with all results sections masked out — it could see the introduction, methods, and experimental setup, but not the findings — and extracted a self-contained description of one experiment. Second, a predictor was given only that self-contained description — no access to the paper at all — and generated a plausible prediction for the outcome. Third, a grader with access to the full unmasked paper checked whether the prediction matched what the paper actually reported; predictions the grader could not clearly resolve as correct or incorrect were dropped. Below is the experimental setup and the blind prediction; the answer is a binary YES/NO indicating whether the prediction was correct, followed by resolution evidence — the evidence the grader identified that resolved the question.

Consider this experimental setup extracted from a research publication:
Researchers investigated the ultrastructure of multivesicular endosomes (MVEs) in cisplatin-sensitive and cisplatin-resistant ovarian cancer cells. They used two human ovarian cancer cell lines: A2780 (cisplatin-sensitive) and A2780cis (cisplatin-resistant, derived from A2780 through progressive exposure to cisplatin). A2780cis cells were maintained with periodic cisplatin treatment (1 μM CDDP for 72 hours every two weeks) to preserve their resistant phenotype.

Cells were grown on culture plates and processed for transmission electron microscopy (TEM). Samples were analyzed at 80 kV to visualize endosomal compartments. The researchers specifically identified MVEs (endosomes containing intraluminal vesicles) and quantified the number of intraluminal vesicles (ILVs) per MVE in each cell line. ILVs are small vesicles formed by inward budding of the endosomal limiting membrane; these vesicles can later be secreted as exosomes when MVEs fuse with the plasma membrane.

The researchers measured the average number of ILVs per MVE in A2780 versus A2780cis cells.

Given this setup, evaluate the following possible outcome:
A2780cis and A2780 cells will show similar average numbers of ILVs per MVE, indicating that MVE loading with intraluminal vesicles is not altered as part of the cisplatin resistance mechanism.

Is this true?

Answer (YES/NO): NO